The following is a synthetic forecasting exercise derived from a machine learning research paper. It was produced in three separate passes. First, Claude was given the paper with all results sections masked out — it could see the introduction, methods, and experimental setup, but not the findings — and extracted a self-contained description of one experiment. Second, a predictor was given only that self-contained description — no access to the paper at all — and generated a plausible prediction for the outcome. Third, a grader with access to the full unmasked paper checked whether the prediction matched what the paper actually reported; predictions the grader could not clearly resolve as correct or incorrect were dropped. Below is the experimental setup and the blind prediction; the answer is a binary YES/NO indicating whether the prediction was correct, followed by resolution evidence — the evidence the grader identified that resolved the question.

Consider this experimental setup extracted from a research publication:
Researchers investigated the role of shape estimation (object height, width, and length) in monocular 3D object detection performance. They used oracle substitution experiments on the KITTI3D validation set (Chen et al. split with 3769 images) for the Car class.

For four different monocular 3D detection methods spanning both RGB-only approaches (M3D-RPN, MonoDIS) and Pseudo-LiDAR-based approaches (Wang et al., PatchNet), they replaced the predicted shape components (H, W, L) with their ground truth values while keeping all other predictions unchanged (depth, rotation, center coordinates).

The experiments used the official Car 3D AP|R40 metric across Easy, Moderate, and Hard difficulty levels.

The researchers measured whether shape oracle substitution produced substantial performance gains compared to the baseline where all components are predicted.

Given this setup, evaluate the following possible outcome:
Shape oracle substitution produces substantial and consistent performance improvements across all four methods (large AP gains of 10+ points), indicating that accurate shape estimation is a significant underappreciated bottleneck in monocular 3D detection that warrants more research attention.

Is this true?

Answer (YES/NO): NO